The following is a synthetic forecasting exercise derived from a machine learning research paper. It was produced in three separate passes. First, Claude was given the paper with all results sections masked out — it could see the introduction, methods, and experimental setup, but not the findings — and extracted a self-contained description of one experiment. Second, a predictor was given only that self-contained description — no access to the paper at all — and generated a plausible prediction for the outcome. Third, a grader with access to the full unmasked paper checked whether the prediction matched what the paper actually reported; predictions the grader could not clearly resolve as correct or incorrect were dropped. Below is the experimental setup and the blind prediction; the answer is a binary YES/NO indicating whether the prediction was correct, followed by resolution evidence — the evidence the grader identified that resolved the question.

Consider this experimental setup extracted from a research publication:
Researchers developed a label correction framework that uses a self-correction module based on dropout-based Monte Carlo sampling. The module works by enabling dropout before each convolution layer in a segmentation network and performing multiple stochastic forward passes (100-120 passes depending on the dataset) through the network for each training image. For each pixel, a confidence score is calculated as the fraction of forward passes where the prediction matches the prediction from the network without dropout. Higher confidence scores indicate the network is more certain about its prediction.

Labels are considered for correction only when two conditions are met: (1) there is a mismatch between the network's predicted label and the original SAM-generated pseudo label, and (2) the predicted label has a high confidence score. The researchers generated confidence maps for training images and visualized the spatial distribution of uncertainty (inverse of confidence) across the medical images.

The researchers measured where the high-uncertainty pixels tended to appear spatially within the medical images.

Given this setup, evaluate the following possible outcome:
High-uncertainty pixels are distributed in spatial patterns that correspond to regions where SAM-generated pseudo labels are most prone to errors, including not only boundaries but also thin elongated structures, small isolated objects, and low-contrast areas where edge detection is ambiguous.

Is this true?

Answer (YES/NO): NO